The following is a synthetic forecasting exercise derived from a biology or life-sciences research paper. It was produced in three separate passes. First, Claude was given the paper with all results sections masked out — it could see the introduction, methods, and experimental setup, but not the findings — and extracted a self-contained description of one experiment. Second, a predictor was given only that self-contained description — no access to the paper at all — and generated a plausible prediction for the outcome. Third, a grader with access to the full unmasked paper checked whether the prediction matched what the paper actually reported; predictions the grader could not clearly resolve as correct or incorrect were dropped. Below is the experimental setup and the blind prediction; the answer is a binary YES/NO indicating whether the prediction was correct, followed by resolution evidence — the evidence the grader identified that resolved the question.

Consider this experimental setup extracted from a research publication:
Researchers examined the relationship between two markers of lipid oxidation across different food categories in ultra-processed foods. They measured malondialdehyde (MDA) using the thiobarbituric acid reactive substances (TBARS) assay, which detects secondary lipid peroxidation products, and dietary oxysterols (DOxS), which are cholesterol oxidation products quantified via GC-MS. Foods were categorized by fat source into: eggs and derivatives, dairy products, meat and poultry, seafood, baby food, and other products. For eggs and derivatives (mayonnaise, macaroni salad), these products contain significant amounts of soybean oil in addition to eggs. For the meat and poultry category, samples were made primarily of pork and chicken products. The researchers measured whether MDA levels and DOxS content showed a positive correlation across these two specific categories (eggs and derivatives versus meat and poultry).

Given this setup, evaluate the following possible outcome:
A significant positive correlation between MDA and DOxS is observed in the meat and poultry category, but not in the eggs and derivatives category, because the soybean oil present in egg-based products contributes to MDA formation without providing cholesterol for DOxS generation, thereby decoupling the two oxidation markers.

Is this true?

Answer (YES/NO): YES